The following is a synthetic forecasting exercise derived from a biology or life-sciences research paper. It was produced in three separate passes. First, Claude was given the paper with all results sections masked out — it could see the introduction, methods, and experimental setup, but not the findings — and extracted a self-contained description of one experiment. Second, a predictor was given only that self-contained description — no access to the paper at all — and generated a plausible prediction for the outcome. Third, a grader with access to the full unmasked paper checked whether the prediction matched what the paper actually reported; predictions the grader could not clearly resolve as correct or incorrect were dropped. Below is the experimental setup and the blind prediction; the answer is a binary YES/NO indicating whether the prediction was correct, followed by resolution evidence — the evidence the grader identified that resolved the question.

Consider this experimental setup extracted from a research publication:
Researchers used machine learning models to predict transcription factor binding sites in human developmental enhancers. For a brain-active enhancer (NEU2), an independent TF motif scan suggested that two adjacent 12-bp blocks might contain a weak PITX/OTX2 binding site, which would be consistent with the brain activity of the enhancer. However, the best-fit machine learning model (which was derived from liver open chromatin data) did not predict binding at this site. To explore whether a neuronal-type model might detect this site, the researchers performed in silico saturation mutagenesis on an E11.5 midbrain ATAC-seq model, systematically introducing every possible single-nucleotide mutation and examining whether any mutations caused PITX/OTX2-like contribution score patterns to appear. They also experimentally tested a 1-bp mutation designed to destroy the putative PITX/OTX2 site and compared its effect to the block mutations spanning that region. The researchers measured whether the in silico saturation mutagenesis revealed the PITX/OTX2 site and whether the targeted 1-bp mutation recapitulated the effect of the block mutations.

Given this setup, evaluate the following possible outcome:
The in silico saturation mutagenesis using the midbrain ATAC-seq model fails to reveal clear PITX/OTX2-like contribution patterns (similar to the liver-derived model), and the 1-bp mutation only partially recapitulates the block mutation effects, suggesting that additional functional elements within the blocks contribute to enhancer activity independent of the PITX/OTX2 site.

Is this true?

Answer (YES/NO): NO